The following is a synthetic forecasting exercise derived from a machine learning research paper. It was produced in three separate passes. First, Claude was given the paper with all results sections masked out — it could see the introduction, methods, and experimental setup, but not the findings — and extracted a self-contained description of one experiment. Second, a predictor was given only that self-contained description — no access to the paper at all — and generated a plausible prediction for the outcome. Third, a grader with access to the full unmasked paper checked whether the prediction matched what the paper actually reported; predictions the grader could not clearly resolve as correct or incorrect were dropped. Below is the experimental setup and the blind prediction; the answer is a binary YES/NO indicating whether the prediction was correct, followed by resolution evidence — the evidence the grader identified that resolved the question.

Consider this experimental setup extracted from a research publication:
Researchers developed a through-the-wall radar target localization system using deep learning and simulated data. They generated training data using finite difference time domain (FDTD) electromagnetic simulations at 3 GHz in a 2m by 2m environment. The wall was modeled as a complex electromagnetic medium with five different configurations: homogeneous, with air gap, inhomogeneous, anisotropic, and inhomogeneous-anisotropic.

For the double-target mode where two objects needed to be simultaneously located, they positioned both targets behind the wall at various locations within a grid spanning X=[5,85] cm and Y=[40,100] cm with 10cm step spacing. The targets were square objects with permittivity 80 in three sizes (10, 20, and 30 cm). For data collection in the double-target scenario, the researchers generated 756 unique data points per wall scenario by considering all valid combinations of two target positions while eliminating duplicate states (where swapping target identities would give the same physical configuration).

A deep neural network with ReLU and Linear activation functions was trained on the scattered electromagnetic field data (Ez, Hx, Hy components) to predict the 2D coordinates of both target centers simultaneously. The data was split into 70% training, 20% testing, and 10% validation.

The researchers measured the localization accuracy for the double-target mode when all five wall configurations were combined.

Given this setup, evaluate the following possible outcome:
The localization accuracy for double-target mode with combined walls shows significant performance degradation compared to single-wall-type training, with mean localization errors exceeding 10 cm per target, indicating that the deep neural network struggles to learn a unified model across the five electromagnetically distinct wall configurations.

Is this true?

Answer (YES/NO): NO